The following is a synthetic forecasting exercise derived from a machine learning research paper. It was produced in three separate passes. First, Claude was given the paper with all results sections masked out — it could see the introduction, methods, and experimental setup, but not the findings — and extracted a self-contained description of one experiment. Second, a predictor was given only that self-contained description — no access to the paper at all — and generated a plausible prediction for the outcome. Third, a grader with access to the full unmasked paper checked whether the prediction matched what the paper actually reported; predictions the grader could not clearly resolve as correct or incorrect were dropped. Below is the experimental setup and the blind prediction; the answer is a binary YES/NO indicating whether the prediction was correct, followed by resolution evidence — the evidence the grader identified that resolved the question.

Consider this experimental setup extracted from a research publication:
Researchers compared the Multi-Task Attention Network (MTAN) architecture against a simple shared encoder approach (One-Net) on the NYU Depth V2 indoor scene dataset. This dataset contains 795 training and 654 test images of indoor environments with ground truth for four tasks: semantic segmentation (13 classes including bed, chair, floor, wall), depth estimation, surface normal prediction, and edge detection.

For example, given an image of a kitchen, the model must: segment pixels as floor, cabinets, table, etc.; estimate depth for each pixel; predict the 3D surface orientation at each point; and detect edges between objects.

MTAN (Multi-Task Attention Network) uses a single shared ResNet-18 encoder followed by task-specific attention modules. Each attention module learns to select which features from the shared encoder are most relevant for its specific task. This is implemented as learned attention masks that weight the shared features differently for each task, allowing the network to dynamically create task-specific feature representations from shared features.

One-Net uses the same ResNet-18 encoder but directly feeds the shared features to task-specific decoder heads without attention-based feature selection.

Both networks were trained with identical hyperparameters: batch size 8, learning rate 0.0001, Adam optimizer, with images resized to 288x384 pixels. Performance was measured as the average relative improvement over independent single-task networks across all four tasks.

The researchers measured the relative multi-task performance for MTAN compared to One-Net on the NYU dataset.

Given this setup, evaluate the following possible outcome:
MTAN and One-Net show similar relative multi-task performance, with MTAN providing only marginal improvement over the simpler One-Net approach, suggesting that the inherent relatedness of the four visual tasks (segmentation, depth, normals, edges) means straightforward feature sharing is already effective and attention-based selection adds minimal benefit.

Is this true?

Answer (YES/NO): YES